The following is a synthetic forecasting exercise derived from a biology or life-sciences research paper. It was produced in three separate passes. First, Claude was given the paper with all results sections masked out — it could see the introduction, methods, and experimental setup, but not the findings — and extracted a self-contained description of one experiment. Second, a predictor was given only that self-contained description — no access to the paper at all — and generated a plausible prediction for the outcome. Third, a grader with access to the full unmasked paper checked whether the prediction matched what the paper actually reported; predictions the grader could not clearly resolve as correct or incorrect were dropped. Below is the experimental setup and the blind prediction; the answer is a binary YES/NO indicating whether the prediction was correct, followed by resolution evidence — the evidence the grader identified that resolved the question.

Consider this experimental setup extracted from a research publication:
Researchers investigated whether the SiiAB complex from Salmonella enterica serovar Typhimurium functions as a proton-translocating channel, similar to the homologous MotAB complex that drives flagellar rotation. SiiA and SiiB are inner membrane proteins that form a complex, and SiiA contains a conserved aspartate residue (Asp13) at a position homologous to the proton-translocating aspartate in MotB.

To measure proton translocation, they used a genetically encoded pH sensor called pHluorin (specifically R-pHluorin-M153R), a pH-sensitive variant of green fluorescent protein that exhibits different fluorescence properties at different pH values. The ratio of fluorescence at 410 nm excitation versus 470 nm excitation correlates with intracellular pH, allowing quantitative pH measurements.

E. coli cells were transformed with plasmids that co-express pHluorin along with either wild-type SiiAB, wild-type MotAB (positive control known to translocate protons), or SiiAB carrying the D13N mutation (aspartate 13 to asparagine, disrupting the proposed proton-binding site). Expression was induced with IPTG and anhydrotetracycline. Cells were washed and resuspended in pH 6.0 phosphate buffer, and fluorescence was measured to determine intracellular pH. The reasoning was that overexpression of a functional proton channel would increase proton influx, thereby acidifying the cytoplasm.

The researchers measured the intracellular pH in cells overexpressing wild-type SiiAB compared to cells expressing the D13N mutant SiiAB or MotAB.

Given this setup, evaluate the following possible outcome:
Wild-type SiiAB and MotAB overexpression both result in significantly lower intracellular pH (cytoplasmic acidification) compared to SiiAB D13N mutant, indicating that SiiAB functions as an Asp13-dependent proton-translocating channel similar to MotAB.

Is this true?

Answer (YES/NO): YES